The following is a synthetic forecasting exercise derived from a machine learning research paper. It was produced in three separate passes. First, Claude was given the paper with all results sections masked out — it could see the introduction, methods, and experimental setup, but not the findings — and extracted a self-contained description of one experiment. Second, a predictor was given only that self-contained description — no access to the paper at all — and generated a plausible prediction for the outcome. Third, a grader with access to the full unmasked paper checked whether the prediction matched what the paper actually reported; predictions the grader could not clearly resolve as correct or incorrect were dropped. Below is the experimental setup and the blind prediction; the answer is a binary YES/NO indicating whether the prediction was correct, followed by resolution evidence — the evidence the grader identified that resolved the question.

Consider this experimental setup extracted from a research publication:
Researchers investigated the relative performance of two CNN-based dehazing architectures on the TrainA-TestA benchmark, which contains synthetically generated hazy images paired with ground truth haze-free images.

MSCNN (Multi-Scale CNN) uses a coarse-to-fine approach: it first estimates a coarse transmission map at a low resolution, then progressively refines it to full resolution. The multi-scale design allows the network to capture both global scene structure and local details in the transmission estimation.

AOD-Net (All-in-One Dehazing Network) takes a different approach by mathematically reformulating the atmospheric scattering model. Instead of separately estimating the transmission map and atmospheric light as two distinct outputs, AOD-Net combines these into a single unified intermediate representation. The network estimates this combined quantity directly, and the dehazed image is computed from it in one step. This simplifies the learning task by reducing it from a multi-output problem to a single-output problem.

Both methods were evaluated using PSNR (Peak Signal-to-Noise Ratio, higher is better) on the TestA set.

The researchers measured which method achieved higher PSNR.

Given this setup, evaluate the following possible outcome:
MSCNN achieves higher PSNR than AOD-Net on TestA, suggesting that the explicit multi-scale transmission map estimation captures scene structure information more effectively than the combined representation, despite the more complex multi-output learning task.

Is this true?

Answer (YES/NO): NO